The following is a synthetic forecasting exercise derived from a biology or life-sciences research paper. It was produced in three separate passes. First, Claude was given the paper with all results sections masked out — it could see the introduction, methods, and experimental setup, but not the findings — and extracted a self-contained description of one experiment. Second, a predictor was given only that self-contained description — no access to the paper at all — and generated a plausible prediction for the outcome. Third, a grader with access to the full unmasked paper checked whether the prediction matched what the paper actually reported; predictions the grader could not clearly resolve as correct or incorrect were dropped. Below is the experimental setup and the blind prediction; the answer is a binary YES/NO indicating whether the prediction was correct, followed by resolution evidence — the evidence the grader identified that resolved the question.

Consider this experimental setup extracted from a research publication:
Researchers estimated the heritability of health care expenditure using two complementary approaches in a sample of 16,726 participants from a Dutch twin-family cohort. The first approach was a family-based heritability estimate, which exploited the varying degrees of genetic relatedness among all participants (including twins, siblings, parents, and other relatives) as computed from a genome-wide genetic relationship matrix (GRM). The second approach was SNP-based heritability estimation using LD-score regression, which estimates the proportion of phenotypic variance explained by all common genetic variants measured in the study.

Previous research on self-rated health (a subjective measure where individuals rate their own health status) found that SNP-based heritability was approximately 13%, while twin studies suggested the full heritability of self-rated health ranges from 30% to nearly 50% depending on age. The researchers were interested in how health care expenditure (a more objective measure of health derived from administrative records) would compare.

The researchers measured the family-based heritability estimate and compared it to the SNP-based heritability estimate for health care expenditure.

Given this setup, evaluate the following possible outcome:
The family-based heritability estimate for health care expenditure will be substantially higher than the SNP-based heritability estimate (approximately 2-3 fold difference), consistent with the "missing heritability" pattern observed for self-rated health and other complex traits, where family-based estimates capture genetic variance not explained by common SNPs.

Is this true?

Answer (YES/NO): NO